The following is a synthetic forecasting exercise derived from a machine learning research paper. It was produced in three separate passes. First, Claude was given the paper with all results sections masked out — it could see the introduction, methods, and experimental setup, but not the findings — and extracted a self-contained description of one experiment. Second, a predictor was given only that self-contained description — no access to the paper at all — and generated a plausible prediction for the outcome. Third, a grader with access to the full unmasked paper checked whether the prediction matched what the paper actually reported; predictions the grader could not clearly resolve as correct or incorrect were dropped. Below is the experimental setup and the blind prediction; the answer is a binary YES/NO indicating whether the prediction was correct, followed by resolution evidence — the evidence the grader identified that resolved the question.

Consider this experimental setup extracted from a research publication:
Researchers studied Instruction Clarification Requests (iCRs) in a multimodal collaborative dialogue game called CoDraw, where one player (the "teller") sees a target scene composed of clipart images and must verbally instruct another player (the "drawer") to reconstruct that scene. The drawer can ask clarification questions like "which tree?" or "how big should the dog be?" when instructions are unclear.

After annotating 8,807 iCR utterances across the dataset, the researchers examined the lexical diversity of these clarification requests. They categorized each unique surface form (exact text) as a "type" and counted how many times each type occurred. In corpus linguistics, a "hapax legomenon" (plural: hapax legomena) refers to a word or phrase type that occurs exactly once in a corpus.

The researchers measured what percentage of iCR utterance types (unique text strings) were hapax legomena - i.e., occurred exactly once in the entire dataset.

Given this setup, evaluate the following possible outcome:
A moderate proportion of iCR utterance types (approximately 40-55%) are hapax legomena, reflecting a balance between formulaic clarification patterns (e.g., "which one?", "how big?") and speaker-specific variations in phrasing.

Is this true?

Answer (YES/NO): NO